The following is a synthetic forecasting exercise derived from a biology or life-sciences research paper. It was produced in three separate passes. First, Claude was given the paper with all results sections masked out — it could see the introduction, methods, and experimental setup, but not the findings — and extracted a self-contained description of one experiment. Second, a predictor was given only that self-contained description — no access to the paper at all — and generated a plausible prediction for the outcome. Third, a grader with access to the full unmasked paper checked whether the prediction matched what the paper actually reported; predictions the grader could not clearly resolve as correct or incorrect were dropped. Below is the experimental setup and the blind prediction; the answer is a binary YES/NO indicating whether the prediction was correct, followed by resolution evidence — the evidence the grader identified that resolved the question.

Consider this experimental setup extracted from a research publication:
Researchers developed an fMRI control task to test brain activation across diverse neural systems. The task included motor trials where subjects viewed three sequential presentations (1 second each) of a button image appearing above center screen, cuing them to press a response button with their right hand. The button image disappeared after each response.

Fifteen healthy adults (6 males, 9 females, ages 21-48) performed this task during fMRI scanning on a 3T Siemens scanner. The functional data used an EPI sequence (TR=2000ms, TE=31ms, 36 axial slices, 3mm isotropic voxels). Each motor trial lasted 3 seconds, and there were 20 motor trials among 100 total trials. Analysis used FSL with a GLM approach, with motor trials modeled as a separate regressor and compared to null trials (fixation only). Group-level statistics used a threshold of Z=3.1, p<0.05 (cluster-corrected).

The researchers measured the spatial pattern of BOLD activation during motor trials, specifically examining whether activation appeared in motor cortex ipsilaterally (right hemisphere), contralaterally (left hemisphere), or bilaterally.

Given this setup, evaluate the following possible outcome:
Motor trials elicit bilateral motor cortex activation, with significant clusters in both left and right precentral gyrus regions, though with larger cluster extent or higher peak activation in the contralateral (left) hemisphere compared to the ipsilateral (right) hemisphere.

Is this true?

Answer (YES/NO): NO